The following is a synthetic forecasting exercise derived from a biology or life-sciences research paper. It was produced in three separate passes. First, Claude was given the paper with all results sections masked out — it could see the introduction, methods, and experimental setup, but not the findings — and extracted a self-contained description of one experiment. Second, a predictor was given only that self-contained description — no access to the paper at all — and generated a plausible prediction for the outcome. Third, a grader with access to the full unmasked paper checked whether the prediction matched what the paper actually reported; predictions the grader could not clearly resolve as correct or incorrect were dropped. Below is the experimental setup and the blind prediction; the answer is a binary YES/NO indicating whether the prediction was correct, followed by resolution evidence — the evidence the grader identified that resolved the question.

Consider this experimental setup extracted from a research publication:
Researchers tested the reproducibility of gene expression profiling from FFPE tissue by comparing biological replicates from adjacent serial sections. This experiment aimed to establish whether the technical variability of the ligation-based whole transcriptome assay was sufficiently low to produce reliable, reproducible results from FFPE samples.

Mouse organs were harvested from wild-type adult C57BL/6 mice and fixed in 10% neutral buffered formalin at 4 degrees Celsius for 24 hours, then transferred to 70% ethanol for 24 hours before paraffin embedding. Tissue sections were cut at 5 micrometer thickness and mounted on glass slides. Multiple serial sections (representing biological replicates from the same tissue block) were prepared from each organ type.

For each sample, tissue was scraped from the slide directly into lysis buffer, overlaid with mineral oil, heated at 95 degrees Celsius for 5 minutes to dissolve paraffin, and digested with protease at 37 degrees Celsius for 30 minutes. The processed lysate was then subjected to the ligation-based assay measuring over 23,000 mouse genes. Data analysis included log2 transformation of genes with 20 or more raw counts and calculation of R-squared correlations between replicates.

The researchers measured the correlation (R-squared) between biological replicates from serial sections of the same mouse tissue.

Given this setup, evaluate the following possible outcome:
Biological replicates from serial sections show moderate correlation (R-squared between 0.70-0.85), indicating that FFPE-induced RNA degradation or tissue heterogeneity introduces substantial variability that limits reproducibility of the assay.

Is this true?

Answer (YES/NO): NO